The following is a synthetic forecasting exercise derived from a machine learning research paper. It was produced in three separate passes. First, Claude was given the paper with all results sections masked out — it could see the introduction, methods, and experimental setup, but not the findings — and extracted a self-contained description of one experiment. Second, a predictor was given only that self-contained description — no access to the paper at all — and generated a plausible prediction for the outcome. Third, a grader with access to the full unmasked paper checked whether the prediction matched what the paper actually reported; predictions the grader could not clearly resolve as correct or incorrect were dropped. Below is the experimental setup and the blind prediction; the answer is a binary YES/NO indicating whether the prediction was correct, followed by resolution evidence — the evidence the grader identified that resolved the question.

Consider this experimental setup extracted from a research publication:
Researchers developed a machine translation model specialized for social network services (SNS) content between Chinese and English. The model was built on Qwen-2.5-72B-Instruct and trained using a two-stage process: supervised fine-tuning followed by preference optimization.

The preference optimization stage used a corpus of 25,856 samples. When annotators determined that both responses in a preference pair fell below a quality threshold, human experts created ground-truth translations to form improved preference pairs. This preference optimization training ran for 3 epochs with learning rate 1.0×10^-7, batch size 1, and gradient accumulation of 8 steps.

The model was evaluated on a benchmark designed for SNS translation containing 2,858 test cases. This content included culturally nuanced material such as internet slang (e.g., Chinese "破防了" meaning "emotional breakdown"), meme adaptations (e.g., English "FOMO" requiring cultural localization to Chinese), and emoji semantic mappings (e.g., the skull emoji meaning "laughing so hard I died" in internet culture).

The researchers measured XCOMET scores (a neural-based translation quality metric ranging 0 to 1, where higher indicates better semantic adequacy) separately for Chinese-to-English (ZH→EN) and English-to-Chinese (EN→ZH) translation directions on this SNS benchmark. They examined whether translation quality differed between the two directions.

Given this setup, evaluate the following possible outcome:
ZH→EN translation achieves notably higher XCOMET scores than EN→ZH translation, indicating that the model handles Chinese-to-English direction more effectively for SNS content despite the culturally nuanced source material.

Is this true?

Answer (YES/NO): NO